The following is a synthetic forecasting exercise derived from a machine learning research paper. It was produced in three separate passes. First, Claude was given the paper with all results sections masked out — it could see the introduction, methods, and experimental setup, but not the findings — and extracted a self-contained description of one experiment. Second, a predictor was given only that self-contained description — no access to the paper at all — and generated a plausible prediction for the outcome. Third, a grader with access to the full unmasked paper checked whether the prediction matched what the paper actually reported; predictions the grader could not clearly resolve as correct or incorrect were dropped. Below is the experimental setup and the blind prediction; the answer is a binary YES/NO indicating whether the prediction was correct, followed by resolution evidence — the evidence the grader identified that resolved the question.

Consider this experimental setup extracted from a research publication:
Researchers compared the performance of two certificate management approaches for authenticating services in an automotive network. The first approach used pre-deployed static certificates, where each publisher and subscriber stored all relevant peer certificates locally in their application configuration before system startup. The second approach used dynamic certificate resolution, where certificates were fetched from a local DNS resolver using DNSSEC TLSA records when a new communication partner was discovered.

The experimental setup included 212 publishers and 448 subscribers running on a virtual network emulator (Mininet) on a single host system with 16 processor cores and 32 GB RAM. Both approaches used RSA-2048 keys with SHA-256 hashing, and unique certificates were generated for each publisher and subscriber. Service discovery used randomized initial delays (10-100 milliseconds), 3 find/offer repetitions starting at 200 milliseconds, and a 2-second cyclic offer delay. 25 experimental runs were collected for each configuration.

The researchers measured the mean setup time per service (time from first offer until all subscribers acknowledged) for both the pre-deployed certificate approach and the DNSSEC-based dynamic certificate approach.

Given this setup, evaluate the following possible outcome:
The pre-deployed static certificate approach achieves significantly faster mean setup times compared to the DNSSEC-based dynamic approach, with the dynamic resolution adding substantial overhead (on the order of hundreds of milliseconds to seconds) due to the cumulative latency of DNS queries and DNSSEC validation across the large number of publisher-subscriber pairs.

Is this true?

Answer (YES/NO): NO